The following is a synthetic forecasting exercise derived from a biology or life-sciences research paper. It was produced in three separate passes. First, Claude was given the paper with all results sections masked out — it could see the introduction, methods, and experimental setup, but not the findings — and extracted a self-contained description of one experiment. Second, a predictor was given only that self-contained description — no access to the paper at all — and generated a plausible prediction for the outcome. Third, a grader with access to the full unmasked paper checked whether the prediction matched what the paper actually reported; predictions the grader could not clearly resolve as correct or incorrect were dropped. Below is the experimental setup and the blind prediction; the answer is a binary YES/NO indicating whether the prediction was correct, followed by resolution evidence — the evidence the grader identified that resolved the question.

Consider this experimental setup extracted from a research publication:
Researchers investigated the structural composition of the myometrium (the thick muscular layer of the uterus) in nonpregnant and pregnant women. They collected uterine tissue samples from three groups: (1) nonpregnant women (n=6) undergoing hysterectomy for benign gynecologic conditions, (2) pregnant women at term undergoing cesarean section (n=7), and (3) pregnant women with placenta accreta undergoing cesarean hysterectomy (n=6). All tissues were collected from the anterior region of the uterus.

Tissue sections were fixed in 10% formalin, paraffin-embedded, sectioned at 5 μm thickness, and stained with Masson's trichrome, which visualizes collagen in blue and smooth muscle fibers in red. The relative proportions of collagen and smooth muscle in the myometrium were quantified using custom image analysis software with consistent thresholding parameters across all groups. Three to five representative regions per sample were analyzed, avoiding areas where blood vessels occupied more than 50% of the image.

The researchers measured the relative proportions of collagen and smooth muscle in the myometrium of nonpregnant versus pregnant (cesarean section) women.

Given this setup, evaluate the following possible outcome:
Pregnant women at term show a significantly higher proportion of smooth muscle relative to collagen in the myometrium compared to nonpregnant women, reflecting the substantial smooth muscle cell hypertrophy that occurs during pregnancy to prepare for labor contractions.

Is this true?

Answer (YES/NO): YES